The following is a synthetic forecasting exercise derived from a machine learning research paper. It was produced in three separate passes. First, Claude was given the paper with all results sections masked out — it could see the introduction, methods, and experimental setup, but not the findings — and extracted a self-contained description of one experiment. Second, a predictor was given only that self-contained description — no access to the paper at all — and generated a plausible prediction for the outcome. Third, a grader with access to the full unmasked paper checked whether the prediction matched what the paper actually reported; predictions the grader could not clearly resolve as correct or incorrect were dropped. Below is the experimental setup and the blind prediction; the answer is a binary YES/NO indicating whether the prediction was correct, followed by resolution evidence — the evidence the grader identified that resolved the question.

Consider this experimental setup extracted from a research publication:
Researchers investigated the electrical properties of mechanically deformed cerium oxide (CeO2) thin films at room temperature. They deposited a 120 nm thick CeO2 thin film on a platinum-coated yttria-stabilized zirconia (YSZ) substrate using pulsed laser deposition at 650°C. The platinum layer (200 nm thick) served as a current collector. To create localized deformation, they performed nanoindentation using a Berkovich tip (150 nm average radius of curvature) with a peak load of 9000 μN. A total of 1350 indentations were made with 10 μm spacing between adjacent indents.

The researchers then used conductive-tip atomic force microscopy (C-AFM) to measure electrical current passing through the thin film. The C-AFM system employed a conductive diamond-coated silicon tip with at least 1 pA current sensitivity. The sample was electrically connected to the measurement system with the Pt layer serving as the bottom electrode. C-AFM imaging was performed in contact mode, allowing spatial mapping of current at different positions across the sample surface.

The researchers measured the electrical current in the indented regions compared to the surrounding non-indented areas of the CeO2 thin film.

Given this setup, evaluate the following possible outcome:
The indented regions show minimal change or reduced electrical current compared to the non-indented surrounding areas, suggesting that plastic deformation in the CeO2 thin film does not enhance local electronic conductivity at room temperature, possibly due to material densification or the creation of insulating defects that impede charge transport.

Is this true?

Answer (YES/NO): NO